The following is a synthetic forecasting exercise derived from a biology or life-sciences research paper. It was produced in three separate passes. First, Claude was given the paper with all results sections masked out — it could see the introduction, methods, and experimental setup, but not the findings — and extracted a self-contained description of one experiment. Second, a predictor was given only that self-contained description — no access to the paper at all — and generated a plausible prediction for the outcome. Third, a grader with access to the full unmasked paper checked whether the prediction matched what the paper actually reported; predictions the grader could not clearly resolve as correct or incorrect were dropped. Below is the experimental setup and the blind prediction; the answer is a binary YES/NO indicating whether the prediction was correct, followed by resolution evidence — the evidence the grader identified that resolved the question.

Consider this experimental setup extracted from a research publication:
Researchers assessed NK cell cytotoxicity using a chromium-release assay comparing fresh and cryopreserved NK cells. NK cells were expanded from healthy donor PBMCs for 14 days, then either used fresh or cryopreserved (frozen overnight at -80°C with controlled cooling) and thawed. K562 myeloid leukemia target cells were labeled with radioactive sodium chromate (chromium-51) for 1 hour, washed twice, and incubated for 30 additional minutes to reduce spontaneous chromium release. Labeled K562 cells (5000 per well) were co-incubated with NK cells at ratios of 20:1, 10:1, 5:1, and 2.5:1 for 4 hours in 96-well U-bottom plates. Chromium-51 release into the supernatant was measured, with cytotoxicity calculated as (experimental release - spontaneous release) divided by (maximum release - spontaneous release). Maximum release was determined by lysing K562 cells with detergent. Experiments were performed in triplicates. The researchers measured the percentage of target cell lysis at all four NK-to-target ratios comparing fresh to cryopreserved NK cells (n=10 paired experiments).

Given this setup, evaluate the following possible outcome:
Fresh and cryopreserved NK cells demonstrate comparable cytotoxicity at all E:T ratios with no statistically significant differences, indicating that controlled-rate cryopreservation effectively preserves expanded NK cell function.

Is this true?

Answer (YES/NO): NO